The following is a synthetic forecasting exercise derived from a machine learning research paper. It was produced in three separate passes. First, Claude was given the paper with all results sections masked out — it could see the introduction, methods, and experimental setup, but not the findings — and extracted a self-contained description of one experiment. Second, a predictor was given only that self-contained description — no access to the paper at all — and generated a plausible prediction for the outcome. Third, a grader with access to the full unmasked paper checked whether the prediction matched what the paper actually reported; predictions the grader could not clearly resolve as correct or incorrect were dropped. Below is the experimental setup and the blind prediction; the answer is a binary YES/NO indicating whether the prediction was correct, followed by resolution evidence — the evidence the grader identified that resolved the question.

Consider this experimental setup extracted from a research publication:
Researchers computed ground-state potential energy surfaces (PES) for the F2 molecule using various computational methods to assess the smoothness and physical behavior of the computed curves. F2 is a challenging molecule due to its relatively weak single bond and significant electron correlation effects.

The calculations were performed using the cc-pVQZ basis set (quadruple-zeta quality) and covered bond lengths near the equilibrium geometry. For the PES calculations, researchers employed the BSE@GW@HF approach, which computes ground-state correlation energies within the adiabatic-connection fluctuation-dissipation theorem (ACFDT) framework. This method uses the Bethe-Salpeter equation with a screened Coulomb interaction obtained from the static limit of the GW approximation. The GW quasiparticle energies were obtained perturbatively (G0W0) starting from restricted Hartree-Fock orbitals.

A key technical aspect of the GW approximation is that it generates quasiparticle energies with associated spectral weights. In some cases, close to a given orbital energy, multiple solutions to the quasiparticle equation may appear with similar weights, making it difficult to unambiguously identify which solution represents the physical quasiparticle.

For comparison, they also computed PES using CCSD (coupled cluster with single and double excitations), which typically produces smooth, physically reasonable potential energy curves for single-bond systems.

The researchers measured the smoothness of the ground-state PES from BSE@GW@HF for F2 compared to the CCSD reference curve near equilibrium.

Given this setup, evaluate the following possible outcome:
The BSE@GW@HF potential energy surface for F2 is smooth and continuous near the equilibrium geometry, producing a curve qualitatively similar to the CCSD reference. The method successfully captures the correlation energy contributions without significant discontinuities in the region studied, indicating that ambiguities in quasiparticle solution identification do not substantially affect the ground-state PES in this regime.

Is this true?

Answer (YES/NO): NO